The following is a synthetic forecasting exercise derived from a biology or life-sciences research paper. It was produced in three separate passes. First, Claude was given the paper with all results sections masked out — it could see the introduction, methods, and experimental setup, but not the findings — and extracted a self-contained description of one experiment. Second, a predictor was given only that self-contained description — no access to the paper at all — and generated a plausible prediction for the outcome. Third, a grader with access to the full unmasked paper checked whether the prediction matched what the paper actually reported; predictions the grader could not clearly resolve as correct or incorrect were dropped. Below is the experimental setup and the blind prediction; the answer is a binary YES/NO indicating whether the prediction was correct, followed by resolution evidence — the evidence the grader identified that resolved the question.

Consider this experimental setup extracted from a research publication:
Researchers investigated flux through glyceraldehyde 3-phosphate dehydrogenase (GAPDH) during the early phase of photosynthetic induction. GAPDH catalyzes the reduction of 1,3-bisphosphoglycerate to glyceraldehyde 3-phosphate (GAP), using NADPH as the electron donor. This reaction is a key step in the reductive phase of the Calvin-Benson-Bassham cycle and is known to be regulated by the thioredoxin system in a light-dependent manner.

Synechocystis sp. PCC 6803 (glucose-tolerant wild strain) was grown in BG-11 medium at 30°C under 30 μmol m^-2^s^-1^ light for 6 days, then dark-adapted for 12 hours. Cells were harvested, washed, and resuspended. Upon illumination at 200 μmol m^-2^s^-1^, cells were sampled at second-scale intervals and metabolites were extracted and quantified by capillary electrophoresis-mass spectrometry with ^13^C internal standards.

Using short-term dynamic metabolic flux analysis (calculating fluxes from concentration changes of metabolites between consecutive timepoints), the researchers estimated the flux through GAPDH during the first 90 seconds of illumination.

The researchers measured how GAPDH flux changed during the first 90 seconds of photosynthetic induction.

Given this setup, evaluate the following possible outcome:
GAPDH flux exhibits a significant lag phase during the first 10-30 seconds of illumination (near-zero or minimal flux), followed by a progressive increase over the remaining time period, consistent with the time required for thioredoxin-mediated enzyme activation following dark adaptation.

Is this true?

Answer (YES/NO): NO